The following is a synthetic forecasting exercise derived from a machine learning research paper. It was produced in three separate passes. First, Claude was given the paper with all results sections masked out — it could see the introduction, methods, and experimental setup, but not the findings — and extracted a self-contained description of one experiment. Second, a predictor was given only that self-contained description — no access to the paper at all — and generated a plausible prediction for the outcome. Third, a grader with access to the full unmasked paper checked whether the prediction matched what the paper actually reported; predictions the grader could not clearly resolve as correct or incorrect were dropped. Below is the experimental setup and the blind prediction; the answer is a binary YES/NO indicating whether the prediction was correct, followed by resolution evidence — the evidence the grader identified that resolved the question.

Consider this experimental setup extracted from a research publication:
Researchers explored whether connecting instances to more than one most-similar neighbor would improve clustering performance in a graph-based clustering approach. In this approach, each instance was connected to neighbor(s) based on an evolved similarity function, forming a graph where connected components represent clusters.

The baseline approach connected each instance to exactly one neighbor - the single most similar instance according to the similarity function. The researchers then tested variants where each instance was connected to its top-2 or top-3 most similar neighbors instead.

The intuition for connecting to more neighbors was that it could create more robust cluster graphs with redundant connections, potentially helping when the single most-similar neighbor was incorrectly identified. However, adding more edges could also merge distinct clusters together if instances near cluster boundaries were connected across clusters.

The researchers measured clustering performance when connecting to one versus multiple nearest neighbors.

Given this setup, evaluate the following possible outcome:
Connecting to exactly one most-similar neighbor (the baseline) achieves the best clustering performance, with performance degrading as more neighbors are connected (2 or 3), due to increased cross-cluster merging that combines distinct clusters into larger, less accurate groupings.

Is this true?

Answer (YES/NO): YES